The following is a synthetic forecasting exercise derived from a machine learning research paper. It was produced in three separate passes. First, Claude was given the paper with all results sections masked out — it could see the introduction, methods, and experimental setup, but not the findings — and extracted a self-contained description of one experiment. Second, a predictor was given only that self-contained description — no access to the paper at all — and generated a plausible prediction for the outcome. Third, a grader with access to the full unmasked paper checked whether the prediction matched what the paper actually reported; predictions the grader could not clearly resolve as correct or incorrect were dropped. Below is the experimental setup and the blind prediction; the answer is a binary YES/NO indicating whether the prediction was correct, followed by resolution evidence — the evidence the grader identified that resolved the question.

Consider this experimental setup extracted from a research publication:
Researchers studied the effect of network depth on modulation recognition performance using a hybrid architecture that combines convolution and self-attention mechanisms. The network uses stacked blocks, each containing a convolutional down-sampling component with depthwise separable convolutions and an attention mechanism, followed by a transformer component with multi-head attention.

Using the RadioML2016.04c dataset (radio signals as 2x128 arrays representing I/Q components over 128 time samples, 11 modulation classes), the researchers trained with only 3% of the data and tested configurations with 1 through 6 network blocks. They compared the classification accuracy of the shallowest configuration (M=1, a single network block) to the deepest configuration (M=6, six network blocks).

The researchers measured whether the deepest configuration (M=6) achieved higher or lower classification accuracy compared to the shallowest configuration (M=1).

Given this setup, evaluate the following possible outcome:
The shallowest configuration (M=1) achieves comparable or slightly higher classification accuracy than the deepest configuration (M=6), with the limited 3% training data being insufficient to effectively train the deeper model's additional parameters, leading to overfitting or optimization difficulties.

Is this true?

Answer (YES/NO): NO